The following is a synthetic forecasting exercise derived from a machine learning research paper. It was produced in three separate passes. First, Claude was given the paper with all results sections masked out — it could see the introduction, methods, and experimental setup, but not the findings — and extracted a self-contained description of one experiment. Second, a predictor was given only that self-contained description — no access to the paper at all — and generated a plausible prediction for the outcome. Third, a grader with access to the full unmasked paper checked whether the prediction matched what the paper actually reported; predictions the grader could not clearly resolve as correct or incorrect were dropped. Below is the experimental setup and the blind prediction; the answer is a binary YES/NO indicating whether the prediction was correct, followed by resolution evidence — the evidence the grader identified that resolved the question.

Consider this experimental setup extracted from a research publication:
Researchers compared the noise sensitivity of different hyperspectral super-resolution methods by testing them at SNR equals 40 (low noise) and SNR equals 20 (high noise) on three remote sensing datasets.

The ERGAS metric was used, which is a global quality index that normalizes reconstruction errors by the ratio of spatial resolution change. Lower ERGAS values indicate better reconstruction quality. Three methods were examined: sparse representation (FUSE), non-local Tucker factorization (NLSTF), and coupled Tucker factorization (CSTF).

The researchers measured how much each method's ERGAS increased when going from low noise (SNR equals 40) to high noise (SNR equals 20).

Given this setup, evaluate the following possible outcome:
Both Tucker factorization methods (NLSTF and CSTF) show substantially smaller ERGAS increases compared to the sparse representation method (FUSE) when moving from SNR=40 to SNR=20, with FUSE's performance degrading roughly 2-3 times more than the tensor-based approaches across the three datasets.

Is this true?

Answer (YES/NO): NO